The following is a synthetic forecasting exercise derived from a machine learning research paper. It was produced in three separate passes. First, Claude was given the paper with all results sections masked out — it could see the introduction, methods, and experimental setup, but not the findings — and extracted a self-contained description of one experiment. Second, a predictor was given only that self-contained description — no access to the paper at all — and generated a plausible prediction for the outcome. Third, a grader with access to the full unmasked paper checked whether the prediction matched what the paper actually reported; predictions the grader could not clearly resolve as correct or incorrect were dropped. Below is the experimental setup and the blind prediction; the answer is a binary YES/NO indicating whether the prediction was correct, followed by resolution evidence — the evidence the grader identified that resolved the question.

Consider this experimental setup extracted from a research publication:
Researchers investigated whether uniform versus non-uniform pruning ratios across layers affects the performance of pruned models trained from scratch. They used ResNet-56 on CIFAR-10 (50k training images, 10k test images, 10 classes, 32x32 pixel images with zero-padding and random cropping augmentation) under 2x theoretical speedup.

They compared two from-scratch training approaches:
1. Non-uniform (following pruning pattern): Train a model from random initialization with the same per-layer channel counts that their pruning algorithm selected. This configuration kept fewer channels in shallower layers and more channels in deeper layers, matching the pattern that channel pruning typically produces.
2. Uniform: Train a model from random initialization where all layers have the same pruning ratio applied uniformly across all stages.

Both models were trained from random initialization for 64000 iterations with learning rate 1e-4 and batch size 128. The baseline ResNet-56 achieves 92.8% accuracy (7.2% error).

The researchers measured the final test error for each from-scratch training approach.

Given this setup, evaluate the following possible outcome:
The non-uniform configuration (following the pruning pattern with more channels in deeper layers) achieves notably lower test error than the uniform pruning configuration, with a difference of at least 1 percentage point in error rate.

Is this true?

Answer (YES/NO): NO